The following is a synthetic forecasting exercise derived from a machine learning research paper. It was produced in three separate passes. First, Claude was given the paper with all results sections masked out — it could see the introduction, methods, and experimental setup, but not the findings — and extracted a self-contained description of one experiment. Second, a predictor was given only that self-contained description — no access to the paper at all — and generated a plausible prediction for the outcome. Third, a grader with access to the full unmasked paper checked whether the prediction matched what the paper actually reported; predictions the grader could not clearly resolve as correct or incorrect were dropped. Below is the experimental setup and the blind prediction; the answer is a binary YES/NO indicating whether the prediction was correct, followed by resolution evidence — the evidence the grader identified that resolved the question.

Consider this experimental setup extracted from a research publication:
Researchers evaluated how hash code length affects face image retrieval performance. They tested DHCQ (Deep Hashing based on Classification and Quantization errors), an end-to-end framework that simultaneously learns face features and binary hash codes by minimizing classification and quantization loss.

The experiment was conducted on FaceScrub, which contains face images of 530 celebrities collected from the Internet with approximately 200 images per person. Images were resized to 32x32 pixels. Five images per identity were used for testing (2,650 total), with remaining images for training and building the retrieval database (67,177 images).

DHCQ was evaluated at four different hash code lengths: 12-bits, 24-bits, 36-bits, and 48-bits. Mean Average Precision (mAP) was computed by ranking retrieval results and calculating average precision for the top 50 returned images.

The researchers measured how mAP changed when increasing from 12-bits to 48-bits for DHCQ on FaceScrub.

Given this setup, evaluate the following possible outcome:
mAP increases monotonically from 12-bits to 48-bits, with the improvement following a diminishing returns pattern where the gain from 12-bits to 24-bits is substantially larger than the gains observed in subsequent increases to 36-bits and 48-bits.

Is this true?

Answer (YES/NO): YES